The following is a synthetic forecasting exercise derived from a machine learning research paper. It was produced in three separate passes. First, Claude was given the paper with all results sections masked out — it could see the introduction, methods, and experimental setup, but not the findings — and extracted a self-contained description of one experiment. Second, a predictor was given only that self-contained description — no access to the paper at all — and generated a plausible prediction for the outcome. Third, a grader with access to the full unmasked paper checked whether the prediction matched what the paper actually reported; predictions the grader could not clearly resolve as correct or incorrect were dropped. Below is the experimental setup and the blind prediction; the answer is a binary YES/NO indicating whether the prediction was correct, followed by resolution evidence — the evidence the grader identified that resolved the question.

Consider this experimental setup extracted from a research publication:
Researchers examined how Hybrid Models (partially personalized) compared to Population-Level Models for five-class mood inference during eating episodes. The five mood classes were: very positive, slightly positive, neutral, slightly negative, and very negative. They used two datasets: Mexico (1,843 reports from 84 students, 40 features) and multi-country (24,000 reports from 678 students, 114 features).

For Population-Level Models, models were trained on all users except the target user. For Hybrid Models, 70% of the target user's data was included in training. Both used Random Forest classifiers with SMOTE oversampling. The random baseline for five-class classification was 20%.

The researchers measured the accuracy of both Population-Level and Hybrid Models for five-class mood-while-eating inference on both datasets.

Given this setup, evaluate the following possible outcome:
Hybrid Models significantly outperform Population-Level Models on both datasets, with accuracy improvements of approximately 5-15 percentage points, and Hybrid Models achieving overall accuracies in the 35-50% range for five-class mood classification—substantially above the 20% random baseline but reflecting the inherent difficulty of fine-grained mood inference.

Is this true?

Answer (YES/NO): NO